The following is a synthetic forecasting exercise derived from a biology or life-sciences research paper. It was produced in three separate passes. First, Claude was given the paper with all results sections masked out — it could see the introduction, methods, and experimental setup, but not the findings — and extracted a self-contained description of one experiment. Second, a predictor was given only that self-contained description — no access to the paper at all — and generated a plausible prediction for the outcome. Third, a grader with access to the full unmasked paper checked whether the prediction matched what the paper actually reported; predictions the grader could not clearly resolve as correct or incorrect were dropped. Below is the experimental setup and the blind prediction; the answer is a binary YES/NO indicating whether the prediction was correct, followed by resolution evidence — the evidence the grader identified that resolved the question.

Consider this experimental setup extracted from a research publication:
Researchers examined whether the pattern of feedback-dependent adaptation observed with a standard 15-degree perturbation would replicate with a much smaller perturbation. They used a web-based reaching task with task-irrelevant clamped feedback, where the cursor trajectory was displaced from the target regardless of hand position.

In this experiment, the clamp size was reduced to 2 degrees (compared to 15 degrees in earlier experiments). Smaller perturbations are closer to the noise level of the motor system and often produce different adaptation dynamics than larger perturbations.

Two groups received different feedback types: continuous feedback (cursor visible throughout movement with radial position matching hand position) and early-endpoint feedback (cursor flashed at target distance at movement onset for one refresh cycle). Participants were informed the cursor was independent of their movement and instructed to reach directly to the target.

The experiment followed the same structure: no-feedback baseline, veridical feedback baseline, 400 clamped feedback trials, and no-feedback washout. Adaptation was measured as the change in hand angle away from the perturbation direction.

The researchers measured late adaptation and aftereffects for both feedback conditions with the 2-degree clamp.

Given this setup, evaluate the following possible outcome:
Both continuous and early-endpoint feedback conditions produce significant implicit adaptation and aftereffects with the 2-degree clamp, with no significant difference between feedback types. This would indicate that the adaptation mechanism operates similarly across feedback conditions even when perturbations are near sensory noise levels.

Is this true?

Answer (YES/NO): YES